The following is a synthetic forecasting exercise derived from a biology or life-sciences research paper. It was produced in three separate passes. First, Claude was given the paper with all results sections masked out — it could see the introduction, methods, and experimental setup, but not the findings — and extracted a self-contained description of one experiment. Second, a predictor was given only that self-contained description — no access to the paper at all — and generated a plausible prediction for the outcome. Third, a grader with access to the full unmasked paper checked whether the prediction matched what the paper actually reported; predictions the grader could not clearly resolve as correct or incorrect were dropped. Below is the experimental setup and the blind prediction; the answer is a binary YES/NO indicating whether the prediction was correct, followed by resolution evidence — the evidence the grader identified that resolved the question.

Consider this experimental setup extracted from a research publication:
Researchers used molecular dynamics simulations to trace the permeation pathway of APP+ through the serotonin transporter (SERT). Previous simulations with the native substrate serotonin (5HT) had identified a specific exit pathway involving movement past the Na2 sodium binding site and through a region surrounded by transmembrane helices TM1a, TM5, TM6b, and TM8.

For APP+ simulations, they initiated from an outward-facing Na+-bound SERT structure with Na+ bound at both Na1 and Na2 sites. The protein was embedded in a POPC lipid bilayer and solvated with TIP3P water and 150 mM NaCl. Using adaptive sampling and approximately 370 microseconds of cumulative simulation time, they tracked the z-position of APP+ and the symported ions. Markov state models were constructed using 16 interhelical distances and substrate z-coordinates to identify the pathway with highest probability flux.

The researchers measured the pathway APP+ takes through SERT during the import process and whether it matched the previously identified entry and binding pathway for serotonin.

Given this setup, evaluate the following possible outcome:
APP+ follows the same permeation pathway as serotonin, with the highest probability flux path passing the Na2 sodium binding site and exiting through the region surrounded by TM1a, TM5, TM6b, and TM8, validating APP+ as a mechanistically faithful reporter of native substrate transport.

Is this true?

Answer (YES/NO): YES